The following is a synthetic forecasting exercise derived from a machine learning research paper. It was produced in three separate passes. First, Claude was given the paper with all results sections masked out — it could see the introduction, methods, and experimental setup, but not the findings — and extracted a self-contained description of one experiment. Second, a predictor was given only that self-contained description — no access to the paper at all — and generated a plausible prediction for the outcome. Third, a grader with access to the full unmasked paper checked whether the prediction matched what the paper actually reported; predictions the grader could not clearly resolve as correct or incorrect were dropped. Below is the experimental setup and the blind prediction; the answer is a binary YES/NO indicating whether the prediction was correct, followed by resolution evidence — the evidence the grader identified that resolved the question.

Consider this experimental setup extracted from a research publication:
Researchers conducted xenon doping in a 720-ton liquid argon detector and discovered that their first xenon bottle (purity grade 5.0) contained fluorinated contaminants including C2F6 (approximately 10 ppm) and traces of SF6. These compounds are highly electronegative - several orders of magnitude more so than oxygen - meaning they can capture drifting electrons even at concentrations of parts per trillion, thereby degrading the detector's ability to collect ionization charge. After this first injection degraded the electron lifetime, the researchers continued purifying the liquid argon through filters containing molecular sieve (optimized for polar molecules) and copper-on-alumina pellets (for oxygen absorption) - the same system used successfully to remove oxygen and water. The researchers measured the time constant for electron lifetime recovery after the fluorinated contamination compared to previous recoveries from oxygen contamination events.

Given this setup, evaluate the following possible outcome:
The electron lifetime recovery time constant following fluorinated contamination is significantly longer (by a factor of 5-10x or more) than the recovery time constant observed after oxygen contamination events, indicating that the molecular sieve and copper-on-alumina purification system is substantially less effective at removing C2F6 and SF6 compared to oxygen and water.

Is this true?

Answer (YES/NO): YES